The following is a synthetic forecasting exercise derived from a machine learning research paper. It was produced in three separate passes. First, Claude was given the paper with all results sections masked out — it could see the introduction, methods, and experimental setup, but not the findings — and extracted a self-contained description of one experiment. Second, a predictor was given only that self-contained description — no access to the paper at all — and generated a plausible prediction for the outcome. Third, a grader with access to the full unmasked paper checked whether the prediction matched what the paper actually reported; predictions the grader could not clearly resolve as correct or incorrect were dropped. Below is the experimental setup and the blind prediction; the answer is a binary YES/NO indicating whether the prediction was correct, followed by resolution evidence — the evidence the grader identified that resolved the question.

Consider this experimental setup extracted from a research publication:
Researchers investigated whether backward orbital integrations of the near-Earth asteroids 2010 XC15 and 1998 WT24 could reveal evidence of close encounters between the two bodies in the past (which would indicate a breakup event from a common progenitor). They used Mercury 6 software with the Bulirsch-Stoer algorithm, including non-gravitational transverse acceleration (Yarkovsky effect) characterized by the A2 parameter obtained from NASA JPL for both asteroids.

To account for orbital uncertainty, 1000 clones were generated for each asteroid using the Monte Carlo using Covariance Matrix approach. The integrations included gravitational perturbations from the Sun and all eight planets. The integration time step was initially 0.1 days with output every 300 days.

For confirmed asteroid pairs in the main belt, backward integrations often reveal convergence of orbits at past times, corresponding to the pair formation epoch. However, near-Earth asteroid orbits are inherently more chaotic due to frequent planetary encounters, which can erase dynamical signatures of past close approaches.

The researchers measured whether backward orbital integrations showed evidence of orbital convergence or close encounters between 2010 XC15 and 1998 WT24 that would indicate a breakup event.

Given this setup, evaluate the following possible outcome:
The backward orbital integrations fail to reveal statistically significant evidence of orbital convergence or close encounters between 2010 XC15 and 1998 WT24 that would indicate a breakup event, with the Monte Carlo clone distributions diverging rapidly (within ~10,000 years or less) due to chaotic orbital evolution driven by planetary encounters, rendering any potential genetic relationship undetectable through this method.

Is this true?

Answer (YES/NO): YES